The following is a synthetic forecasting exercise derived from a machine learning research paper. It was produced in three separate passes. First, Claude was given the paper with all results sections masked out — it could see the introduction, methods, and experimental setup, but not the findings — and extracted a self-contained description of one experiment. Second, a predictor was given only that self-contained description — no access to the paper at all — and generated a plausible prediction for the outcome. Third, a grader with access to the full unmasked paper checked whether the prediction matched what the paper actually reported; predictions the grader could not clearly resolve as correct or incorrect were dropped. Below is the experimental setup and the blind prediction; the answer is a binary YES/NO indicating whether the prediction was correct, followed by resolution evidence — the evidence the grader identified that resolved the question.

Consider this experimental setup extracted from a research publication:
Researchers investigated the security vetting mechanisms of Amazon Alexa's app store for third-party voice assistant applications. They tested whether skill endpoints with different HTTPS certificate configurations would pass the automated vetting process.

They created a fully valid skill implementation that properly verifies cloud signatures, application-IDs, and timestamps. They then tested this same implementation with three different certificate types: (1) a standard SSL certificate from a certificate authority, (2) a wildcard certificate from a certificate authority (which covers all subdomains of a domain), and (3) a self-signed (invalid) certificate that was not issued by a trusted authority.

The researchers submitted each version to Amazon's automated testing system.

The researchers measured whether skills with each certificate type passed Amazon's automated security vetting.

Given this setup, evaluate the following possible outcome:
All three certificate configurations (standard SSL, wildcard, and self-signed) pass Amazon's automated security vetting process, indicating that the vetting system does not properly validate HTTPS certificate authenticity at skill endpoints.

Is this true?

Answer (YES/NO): NO